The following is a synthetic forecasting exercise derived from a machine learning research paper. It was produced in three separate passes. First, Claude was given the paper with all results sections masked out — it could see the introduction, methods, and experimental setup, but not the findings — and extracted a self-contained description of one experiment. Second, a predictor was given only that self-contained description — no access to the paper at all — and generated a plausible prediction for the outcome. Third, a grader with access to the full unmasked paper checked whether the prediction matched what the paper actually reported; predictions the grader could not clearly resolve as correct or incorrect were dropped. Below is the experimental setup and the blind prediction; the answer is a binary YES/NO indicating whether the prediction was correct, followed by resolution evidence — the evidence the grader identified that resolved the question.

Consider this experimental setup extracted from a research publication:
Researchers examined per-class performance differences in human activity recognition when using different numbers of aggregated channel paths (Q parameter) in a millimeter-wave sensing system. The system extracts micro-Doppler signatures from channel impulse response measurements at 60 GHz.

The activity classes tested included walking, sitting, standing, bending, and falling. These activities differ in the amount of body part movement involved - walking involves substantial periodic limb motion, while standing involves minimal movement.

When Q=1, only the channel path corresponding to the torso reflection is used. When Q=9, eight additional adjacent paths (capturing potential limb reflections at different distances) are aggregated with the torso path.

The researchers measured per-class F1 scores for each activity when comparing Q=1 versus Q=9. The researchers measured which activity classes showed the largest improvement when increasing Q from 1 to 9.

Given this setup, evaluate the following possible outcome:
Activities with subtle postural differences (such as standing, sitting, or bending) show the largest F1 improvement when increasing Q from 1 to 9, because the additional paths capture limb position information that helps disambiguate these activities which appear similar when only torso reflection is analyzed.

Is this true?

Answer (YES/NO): NO